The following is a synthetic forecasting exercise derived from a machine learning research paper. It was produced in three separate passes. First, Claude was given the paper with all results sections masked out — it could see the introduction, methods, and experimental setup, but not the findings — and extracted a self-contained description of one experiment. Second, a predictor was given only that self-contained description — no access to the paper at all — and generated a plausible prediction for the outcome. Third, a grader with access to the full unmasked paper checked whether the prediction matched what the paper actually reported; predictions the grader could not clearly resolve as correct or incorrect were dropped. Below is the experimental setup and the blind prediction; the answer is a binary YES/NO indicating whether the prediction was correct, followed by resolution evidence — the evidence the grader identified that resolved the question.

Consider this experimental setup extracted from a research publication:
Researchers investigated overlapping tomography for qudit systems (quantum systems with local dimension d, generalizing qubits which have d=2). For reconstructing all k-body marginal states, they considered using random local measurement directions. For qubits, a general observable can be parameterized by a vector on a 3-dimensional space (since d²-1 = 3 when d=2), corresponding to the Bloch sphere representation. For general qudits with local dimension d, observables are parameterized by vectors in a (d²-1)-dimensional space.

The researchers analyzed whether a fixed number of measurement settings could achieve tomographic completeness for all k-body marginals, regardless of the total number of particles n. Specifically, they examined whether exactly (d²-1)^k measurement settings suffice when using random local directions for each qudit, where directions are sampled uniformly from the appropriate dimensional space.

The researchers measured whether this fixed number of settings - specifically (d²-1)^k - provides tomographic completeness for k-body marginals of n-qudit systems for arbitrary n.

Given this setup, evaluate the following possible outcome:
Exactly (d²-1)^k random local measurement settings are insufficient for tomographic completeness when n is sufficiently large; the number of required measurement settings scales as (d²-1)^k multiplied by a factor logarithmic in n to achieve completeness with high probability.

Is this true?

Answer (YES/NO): NO